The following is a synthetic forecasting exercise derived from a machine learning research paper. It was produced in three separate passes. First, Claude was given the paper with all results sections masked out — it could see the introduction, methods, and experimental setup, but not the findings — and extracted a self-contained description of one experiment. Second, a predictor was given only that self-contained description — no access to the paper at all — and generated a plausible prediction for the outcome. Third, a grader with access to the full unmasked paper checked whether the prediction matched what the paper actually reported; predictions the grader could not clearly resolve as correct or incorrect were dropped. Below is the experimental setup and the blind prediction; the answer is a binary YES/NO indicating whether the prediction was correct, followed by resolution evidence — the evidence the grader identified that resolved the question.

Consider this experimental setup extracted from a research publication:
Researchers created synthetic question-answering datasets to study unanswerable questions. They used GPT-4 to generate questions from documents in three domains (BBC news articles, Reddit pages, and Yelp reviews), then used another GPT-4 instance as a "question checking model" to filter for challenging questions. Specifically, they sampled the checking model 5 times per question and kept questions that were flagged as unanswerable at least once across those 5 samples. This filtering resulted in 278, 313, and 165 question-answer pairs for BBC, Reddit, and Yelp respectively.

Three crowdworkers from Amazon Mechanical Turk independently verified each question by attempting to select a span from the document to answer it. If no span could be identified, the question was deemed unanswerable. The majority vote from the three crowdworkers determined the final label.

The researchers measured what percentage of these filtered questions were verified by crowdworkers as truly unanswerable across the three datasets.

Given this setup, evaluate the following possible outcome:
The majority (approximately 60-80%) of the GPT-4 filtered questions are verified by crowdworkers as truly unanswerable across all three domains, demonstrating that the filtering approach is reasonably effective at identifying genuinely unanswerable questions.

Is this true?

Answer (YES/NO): NO